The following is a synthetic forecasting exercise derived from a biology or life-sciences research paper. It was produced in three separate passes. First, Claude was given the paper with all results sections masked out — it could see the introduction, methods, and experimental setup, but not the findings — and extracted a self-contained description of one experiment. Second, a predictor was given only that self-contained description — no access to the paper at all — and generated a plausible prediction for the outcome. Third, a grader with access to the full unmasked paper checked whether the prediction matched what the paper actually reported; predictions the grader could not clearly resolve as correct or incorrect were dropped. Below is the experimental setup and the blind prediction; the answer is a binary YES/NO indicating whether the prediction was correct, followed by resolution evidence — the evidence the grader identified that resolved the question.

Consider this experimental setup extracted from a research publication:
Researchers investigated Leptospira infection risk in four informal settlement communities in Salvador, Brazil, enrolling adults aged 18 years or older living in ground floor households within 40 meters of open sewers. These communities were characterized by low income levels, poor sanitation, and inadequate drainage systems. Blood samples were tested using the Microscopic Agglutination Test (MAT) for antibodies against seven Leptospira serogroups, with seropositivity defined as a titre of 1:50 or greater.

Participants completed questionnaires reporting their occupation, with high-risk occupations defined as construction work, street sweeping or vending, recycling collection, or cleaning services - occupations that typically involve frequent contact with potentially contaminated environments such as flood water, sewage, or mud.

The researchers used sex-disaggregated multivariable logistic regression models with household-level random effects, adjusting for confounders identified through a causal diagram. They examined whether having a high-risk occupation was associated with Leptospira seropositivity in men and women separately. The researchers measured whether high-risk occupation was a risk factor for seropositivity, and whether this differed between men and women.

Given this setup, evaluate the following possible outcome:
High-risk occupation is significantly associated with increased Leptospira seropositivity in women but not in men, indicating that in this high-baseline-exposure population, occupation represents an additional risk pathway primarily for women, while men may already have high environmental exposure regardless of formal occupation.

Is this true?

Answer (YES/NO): NO